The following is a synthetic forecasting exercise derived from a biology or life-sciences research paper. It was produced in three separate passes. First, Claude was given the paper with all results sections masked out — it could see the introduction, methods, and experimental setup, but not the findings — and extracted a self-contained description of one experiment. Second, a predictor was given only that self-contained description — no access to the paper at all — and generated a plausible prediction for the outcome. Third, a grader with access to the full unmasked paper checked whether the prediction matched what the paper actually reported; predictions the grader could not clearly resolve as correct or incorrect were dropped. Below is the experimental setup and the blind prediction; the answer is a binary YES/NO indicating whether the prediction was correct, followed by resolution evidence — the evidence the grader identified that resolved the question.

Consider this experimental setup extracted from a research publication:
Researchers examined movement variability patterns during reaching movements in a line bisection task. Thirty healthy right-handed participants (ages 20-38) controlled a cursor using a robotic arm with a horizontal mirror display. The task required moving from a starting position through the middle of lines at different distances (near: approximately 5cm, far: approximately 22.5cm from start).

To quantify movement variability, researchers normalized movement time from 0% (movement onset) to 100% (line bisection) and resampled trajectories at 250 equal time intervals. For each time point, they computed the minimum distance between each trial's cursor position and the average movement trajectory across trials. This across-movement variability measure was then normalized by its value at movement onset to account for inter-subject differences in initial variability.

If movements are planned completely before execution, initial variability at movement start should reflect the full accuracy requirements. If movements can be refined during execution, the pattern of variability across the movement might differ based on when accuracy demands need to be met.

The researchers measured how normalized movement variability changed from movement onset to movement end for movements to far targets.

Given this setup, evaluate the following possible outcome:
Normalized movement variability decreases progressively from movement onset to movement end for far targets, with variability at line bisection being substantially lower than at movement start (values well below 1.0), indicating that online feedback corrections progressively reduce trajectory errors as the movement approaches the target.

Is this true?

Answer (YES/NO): NO